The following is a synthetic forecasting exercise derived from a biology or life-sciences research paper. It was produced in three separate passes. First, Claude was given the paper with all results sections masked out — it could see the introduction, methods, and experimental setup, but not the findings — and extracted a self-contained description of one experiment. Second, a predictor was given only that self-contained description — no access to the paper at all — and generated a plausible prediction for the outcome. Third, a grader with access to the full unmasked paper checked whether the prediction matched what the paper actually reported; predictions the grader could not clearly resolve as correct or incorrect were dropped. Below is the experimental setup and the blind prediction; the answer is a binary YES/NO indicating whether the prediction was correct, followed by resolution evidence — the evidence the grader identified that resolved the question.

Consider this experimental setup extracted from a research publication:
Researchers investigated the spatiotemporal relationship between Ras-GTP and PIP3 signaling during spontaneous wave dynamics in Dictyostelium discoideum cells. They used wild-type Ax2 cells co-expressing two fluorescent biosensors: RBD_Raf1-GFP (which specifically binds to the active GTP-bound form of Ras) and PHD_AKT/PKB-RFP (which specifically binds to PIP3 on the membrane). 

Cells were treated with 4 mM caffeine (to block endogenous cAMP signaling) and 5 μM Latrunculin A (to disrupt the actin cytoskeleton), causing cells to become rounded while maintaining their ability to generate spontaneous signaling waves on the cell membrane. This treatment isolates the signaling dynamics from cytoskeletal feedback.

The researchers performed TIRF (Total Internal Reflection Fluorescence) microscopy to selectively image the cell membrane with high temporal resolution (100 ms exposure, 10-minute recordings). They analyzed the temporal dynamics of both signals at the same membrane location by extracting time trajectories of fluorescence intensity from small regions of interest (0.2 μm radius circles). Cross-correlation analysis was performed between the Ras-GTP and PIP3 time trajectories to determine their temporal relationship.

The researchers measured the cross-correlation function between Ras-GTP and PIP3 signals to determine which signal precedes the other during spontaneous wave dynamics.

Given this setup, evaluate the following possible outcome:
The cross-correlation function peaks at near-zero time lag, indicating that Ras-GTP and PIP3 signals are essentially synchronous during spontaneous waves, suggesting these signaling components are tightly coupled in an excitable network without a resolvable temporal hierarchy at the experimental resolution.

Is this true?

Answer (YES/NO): NO